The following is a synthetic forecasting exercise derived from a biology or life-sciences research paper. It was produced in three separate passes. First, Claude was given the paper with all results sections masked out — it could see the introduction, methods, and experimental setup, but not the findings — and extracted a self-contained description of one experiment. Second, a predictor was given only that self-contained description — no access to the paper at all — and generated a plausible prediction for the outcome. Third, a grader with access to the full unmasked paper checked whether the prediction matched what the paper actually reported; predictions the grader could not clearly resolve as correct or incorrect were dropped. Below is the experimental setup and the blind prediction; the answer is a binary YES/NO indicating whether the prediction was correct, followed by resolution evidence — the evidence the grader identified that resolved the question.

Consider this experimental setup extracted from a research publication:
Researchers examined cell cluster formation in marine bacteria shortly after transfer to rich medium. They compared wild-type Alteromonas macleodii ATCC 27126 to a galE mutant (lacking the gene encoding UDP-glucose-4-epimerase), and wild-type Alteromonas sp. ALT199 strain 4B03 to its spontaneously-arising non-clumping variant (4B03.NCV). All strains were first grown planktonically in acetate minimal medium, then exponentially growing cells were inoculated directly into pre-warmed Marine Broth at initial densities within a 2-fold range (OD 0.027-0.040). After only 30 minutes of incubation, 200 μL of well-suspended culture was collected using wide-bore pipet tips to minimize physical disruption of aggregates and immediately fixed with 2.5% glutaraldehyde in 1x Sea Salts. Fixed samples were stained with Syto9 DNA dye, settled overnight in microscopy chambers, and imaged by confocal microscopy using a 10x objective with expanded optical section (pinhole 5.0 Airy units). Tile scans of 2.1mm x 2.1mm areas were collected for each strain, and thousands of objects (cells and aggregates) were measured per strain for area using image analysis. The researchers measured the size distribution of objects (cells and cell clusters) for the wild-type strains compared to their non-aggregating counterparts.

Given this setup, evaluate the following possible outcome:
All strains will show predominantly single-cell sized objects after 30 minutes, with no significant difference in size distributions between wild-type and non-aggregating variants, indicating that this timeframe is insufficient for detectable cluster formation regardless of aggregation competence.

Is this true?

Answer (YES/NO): NO